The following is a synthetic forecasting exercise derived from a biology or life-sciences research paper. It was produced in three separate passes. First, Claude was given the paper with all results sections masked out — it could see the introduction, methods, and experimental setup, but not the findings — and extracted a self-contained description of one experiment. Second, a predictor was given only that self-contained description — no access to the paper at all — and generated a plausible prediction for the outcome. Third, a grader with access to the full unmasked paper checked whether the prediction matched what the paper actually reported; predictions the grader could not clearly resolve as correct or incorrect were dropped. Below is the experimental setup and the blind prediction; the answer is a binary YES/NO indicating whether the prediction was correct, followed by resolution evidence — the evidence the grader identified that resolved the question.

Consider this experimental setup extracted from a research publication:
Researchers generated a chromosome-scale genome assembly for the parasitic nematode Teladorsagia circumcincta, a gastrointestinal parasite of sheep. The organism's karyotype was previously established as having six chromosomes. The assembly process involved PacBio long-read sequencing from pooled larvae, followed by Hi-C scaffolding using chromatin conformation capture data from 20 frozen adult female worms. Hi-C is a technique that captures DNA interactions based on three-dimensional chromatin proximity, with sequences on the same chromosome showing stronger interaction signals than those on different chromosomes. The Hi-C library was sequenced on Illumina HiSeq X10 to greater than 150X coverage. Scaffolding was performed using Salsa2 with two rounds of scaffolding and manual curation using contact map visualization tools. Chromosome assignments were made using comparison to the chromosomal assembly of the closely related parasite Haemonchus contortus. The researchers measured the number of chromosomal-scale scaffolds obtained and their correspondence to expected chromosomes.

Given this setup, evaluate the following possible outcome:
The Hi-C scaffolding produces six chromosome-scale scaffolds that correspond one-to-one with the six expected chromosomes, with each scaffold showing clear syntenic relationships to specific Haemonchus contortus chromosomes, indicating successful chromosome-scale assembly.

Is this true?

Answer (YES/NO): YES